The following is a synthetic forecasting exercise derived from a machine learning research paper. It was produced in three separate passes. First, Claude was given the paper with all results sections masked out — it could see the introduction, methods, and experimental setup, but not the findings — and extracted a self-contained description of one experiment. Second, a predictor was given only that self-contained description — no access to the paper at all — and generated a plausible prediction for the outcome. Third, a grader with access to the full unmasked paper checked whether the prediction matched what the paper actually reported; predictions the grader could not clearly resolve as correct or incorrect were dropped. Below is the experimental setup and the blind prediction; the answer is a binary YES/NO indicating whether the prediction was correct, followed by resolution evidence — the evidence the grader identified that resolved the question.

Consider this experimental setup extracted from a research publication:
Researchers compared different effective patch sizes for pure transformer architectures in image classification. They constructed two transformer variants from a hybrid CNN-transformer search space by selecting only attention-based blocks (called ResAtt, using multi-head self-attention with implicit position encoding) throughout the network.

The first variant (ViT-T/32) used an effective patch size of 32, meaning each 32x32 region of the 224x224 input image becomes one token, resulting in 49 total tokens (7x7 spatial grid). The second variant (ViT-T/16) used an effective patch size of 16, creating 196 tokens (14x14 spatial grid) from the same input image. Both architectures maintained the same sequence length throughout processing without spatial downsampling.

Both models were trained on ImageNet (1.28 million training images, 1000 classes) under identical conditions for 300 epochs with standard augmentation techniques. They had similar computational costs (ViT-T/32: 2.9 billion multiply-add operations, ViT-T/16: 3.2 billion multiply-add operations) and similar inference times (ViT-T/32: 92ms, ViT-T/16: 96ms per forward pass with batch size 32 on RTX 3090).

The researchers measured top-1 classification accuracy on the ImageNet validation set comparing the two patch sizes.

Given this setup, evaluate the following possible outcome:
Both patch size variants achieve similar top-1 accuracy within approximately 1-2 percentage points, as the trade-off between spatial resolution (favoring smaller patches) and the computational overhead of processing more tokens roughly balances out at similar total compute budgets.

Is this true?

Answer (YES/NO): YES